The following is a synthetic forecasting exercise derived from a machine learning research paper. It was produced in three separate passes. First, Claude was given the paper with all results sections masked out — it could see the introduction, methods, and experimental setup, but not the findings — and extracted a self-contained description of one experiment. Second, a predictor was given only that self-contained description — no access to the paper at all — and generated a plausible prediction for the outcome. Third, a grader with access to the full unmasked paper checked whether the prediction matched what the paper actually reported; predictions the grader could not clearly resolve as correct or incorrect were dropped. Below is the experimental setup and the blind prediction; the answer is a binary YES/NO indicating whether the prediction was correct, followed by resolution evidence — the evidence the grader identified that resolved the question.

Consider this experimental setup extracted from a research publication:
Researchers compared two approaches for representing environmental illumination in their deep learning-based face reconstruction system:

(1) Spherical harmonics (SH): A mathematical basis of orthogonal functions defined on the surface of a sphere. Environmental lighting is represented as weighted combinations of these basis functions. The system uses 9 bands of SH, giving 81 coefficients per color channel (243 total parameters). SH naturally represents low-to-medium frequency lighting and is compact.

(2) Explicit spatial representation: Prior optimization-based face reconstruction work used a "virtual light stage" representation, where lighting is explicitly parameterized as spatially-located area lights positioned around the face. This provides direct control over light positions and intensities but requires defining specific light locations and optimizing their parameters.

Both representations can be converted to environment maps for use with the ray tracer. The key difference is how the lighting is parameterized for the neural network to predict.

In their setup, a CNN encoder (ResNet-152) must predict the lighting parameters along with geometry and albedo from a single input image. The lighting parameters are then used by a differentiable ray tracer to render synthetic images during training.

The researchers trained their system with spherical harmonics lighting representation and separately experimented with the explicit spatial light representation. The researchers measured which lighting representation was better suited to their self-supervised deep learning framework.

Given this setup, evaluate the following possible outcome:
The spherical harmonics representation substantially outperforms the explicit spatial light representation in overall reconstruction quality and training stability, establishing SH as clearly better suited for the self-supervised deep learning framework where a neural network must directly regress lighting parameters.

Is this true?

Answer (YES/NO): NO